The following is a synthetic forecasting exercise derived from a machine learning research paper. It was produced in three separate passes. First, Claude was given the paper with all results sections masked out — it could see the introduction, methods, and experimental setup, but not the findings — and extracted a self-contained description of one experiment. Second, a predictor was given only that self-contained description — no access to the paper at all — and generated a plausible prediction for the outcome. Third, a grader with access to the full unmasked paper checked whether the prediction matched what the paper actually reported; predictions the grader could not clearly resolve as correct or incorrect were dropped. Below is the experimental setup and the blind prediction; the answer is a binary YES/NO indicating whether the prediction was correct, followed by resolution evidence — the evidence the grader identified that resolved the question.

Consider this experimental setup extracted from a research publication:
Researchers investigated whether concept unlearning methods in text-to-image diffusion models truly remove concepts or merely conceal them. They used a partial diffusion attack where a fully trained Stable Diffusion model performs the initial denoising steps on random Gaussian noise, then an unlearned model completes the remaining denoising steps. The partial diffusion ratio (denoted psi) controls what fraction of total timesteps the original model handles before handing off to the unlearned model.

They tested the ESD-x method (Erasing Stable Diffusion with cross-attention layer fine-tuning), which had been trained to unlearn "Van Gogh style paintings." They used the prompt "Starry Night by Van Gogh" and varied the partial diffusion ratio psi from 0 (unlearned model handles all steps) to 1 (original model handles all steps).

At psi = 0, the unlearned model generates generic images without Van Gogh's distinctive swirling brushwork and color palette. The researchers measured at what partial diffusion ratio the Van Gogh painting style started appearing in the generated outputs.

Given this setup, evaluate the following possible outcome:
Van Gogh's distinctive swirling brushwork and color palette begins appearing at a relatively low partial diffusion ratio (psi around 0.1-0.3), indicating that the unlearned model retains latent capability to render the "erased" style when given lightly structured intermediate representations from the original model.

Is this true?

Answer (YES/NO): YES